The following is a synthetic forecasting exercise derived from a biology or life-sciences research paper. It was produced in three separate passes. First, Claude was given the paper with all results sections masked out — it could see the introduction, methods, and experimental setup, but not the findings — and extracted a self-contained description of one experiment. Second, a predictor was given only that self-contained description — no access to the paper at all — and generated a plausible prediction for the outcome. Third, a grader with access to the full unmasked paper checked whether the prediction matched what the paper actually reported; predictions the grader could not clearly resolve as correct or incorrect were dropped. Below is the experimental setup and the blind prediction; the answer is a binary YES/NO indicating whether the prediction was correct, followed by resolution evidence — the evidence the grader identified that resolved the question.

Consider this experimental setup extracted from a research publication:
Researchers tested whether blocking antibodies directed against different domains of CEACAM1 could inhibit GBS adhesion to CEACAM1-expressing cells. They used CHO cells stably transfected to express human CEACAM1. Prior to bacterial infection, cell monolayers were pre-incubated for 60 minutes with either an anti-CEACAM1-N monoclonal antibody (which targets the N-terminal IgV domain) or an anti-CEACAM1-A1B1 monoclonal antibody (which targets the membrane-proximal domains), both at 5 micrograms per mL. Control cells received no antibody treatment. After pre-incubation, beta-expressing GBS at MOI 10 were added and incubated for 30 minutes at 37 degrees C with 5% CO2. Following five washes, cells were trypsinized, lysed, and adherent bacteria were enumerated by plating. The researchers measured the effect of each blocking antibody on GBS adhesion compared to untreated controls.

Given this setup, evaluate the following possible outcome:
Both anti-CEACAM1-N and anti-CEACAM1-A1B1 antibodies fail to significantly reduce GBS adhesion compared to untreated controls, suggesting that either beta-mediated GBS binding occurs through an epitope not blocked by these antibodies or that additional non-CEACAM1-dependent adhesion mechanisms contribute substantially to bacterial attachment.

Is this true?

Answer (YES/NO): NO